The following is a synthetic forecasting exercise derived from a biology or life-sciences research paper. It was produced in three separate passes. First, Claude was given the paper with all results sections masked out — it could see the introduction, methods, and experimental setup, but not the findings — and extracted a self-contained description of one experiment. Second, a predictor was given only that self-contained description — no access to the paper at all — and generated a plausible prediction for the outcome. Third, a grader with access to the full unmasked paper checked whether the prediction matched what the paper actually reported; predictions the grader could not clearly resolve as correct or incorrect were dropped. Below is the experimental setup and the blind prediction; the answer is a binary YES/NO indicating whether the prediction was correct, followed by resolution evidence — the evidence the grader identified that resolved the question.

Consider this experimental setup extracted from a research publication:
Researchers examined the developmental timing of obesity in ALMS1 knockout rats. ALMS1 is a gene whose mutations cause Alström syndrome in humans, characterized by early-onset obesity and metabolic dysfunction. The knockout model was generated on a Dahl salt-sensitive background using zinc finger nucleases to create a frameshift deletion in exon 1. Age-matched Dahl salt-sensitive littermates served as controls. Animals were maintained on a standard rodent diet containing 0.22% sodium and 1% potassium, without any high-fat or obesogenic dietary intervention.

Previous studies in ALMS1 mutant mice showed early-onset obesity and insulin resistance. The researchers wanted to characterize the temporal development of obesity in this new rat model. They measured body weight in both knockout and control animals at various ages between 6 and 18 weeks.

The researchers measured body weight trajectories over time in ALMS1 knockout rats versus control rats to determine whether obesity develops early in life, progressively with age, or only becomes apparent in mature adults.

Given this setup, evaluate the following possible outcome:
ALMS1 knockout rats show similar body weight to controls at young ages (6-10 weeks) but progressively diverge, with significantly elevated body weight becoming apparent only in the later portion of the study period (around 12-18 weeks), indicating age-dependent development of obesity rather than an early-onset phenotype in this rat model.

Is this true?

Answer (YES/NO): NO